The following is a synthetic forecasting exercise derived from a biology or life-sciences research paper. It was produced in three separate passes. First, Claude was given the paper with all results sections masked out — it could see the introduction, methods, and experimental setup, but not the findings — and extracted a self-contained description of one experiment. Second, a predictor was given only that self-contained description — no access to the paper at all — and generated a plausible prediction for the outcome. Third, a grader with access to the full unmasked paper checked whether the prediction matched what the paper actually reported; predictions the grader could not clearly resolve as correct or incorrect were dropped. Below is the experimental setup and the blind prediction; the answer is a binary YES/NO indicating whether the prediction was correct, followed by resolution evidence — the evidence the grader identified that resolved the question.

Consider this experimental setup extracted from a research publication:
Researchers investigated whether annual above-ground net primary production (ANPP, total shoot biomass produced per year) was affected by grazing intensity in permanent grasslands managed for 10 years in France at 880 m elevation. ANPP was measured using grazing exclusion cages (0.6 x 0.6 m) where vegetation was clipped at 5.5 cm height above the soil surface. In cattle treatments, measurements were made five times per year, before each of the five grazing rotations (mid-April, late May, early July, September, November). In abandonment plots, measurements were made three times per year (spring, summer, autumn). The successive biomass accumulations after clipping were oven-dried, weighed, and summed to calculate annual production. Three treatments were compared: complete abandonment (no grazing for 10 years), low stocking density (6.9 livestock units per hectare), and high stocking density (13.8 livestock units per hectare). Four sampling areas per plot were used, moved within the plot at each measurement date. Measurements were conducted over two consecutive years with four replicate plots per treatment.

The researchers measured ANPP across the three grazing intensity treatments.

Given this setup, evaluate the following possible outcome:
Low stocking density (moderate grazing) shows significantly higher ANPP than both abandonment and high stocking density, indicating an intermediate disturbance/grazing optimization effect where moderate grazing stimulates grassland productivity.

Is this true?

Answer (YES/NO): NO